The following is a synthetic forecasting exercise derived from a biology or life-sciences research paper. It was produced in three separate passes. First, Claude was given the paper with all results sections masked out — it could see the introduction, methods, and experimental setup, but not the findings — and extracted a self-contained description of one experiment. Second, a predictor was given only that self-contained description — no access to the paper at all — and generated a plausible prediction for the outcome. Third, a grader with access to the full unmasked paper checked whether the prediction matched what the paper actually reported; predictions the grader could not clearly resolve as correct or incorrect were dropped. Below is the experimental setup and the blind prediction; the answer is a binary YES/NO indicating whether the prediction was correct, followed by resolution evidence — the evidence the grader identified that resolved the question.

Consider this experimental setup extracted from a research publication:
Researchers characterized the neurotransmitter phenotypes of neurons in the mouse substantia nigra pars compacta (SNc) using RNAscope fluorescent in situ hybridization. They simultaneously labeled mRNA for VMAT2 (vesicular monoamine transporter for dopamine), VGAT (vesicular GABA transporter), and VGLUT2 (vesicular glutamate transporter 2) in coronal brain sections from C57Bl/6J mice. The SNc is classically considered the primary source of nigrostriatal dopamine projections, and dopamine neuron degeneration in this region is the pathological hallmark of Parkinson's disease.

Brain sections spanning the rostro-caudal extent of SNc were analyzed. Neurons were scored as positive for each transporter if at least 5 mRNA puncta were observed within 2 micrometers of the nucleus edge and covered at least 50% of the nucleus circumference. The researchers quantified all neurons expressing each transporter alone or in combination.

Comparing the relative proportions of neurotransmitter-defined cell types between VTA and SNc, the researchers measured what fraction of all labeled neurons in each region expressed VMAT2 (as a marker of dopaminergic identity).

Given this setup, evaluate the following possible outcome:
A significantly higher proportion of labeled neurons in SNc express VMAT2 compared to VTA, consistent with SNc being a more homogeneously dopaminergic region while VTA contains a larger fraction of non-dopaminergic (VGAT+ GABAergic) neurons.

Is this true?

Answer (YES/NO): NO